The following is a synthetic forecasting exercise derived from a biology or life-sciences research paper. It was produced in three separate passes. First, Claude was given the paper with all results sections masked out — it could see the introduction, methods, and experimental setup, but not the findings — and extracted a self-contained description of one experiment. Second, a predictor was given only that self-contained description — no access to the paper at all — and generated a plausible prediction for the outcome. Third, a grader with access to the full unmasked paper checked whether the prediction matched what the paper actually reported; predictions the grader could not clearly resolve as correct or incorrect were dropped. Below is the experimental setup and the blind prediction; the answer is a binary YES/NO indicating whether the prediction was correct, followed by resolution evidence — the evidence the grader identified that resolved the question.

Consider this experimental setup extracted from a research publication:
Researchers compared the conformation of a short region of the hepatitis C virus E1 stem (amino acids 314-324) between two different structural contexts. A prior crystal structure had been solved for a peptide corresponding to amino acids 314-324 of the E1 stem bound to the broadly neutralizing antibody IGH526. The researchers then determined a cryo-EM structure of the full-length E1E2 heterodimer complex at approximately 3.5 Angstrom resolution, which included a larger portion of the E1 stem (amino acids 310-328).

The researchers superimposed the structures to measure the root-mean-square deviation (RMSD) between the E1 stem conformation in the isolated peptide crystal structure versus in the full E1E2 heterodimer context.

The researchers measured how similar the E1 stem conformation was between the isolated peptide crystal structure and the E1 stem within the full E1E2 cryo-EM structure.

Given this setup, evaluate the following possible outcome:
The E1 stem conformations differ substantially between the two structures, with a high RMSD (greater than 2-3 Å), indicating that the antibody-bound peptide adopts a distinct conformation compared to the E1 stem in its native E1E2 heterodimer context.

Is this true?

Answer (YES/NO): NO